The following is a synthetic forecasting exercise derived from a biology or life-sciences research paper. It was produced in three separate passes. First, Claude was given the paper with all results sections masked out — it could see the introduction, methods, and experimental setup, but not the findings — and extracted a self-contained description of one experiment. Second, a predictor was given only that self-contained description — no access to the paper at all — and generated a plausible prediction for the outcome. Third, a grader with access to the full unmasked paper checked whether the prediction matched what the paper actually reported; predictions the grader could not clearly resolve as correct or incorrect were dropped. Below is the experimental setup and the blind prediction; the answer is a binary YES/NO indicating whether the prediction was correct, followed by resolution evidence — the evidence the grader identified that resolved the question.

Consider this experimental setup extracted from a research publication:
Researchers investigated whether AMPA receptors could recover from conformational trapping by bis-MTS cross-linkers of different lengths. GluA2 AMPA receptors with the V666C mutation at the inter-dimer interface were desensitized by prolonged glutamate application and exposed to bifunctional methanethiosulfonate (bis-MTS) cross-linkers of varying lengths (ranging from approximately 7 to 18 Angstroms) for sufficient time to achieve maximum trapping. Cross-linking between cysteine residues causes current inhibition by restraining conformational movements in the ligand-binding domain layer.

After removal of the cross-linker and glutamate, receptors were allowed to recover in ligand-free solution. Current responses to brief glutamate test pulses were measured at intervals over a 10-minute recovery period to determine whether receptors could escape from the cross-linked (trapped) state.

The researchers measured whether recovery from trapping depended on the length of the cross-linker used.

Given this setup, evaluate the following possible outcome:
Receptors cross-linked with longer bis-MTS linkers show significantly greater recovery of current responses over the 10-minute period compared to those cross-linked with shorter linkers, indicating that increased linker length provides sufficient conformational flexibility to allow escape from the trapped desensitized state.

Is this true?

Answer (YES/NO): NO